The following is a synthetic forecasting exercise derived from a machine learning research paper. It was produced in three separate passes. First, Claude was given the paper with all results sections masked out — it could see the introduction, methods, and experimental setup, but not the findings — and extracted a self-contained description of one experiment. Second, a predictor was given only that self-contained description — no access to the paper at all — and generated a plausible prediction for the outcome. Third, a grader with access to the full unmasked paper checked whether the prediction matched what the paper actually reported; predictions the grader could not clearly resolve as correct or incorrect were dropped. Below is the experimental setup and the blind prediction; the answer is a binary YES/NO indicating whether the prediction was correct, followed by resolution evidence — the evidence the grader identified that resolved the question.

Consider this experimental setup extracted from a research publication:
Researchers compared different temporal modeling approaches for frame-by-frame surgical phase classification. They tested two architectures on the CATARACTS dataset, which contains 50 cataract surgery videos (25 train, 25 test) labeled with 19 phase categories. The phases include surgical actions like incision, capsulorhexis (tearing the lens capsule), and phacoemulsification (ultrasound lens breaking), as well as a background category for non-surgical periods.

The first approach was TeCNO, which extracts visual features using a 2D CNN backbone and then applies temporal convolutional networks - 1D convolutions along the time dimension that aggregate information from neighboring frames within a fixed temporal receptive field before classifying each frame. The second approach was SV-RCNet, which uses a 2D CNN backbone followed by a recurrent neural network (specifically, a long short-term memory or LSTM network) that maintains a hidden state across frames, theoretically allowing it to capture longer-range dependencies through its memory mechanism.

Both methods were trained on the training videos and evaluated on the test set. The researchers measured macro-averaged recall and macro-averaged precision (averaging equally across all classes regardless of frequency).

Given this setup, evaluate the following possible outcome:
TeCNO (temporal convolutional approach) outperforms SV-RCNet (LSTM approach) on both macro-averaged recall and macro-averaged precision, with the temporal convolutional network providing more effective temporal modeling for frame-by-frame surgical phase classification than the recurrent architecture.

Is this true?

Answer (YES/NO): NO